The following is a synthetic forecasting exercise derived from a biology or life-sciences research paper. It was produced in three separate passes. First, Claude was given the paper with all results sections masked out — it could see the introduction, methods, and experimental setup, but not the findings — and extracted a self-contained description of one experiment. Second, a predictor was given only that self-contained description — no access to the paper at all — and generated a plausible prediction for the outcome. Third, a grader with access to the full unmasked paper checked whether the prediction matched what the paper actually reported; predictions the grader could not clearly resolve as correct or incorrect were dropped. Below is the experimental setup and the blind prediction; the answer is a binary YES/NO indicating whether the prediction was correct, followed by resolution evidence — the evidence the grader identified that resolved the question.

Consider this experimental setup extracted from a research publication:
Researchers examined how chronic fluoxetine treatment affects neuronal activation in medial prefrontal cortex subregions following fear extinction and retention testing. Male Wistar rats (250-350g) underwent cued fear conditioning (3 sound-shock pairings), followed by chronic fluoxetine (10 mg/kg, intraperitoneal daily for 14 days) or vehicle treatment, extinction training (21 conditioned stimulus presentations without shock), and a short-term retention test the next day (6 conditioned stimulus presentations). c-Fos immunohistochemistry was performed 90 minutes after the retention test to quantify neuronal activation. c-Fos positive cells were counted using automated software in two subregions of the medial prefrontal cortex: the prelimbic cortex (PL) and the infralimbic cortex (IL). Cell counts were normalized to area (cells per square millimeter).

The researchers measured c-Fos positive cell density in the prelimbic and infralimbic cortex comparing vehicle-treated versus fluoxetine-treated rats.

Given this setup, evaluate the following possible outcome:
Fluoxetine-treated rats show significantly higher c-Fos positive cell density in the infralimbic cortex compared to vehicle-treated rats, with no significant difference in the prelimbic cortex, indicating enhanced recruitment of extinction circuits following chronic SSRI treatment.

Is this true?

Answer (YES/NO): NO